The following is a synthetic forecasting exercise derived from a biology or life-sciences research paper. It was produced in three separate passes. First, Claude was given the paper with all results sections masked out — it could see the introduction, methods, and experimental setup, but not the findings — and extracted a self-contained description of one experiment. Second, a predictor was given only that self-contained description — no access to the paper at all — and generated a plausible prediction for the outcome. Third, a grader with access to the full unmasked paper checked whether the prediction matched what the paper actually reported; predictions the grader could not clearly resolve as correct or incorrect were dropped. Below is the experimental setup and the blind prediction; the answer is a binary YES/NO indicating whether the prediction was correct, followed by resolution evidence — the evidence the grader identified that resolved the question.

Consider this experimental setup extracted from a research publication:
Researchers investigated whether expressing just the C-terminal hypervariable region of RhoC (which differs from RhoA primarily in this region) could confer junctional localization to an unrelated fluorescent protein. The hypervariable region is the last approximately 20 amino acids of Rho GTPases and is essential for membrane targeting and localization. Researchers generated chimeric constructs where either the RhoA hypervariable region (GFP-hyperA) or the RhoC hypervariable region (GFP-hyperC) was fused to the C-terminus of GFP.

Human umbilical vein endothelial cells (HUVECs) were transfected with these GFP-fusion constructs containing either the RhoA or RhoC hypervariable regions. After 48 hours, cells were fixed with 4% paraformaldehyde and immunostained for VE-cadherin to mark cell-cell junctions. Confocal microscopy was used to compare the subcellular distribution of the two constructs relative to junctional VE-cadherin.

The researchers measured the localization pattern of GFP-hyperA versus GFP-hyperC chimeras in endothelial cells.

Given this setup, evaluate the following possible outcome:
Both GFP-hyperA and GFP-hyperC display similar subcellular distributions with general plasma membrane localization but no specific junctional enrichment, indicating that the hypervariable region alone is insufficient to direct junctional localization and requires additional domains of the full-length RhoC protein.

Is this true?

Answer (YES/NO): NO